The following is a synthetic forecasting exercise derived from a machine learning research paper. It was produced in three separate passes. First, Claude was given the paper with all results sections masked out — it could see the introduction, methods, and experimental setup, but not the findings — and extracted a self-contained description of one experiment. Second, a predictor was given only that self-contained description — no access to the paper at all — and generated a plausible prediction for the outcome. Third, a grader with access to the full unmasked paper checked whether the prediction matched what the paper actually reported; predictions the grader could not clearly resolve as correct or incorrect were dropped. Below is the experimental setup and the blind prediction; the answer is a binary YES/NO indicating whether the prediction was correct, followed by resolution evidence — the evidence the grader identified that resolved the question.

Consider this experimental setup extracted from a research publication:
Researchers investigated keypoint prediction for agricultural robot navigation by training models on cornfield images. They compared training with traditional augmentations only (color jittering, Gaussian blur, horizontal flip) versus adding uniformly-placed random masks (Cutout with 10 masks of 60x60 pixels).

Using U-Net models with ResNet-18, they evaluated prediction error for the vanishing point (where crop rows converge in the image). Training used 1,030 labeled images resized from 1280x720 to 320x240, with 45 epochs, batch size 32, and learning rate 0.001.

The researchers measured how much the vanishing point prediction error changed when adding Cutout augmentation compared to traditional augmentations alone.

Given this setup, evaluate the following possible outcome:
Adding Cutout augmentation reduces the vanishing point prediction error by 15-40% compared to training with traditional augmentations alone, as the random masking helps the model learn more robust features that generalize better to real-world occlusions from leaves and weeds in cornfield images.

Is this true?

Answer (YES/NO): NO